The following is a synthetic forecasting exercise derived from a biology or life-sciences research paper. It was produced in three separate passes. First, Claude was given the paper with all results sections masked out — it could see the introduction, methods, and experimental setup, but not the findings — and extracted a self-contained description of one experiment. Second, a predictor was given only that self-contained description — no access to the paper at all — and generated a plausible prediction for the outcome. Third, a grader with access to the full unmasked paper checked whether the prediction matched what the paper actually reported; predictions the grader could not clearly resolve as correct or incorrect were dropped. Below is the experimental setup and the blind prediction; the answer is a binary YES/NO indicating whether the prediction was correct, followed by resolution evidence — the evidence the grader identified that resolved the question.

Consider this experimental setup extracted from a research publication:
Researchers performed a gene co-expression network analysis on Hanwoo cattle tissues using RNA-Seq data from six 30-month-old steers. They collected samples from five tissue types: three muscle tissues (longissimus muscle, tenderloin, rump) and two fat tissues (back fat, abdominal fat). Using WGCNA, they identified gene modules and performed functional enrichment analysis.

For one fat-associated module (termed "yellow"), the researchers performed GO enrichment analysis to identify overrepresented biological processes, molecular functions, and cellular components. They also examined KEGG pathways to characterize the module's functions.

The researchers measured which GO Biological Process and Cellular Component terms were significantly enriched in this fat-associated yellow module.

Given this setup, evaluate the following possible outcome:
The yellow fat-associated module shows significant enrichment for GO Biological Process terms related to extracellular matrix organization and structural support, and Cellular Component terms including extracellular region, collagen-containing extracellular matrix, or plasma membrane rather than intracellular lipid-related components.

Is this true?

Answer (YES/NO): YES